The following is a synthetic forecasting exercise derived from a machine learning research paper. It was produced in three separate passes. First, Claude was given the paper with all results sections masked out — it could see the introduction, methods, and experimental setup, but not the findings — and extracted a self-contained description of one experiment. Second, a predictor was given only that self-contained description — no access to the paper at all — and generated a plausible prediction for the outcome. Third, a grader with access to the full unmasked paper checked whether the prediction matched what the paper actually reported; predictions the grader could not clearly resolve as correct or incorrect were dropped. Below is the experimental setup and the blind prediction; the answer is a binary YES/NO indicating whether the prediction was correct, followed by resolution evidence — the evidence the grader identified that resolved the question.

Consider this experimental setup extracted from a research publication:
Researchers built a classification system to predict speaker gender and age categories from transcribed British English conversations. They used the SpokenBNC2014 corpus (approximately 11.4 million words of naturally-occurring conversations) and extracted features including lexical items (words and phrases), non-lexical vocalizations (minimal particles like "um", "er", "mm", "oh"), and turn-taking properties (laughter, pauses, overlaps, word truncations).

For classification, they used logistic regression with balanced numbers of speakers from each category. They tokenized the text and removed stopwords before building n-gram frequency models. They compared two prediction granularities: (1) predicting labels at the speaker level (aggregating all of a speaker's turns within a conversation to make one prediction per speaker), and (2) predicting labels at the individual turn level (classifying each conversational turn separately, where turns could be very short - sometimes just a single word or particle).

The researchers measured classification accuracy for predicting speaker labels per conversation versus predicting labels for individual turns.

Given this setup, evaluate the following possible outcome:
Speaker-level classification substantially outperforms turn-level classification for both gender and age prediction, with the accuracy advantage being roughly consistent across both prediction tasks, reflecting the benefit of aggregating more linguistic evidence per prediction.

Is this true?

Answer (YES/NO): NO